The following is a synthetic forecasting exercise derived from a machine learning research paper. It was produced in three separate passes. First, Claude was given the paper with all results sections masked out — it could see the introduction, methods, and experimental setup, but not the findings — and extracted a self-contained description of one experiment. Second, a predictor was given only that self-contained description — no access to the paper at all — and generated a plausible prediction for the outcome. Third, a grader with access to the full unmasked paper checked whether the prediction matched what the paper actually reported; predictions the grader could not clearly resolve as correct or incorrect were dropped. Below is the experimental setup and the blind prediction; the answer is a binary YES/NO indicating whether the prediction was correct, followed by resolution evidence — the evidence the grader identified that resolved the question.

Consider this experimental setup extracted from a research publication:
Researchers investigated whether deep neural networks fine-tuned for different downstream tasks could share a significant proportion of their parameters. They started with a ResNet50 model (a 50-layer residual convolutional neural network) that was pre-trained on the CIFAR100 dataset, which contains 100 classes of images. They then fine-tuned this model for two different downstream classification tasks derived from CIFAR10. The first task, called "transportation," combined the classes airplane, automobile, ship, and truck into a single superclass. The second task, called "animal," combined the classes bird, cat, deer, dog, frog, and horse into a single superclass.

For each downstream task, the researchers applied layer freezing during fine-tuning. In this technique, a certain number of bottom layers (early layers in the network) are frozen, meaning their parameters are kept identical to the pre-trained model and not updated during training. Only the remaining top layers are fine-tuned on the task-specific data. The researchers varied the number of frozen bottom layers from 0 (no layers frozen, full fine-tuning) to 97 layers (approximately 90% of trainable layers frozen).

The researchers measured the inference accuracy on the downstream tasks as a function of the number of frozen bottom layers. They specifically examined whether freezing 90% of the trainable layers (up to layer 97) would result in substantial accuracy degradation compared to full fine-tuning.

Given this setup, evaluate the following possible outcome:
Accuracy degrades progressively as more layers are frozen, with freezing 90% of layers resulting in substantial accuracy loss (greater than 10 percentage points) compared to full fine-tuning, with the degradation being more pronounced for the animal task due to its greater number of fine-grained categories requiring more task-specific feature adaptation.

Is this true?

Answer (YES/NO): NO